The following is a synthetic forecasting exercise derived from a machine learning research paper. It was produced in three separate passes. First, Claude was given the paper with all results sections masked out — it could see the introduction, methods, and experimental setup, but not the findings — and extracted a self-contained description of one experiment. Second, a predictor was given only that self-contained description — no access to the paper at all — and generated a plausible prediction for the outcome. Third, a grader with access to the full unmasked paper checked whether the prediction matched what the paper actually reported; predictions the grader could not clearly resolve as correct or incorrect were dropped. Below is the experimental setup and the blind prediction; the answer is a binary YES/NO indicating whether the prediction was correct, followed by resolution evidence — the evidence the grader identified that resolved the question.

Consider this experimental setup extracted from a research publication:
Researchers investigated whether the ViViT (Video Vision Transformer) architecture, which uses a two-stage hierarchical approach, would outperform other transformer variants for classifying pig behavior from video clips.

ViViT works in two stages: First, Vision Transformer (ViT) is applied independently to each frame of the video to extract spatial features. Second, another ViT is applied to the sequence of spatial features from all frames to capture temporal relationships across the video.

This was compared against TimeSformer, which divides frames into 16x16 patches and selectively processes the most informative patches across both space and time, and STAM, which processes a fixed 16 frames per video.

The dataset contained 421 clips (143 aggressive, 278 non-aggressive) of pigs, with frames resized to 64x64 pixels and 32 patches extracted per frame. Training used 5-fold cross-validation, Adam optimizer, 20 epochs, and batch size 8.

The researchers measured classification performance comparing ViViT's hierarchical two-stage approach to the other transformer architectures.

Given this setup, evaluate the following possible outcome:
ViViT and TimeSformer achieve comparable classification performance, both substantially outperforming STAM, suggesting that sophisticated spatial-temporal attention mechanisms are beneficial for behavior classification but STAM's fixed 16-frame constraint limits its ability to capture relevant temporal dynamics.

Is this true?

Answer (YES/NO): NO